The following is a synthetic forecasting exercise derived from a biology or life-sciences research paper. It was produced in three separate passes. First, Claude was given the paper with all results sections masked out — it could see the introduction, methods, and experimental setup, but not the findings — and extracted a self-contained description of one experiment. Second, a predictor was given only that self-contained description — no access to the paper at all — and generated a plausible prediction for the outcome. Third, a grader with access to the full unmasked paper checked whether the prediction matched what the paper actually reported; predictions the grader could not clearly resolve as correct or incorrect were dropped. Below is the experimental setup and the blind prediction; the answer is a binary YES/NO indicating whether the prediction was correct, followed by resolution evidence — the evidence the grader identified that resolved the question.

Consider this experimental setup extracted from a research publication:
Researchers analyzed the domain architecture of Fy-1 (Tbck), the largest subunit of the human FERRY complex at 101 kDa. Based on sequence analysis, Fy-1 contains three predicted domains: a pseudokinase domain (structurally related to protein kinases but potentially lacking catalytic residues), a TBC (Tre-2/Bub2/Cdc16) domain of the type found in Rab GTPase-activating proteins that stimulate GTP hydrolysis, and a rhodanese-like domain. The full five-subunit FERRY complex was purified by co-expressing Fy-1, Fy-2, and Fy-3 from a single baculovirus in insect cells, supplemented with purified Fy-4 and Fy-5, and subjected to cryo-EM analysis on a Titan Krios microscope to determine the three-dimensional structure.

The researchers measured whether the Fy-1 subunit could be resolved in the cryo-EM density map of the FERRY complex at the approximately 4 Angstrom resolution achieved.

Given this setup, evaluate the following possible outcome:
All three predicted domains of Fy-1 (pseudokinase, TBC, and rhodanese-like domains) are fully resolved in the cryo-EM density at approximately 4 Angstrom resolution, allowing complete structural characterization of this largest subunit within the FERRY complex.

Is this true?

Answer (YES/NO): NO